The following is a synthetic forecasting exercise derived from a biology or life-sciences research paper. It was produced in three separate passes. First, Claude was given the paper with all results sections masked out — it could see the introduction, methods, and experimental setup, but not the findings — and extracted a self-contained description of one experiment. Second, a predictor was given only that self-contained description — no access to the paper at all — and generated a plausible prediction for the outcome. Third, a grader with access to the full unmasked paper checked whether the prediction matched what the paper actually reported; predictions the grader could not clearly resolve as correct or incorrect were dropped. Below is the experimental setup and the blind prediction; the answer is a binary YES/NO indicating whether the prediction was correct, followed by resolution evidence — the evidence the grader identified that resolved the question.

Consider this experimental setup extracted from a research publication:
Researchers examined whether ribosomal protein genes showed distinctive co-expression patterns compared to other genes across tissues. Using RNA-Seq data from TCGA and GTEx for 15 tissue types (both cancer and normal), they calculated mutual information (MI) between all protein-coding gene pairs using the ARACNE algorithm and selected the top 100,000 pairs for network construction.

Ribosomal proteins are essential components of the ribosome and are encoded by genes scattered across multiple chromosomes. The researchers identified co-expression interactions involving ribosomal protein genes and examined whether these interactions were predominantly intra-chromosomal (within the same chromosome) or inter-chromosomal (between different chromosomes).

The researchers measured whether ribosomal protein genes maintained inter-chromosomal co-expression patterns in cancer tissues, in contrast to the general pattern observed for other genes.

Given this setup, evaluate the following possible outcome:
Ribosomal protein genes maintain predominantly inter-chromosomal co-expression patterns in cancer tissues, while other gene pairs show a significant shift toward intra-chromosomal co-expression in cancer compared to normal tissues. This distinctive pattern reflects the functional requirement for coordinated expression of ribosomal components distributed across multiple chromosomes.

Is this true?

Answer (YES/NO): YES